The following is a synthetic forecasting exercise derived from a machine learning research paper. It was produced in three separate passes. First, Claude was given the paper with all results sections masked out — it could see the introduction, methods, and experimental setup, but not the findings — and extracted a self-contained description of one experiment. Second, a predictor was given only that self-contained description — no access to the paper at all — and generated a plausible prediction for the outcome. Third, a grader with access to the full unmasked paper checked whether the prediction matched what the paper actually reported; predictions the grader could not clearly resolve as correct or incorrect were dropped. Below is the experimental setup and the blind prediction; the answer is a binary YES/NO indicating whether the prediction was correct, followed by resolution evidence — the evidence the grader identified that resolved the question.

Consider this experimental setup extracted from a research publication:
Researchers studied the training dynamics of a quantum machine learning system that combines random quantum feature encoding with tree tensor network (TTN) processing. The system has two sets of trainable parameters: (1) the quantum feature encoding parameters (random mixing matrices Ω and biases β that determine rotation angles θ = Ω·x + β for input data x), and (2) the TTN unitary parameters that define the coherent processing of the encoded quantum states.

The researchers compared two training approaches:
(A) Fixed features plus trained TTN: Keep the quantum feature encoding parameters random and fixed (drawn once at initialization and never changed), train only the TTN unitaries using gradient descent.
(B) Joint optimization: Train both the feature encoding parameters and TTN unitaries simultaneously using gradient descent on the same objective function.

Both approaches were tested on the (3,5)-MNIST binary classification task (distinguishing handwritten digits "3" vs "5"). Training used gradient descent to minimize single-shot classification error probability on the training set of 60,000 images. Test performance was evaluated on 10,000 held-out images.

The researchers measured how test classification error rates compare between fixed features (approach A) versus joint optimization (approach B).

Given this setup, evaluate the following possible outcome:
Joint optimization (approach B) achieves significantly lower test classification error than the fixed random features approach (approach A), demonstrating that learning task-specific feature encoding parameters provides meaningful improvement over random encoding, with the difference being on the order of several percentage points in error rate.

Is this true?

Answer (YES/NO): NO